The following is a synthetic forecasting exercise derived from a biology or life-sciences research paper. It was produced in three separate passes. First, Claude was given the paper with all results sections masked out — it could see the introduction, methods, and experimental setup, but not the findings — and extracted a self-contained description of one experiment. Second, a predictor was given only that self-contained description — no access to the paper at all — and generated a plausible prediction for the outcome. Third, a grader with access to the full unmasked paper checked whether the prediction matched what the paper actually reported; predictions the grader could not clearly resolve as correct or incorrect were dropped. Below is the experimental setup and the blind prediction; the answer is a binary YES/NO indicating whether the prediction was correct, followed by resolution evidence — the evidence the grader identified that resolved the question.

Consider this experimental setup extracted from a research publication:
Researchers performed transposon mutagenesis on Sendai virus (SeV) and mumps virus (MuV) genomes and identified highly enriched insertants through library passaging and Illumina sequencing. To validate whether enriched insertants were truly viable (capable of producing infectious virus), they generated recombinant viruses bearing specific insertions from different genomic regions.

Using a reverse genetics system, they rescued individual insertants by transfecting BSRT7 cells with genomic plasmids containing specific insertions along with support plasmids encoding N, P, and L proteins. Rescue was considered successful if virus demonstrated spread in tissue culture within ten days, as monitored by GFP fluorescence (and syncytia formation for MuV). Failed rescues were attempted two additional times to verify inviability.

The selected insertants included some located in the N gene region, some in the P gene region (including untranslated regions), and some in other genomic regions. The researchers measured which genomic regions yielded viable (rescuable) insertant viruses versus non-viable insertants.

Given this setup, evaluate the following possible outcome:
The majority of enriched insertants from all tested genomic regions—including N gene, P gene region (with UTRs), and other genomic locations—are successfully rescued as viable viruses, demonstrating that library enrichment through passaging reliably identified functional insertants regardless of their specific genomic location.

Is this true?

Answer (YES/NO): NO